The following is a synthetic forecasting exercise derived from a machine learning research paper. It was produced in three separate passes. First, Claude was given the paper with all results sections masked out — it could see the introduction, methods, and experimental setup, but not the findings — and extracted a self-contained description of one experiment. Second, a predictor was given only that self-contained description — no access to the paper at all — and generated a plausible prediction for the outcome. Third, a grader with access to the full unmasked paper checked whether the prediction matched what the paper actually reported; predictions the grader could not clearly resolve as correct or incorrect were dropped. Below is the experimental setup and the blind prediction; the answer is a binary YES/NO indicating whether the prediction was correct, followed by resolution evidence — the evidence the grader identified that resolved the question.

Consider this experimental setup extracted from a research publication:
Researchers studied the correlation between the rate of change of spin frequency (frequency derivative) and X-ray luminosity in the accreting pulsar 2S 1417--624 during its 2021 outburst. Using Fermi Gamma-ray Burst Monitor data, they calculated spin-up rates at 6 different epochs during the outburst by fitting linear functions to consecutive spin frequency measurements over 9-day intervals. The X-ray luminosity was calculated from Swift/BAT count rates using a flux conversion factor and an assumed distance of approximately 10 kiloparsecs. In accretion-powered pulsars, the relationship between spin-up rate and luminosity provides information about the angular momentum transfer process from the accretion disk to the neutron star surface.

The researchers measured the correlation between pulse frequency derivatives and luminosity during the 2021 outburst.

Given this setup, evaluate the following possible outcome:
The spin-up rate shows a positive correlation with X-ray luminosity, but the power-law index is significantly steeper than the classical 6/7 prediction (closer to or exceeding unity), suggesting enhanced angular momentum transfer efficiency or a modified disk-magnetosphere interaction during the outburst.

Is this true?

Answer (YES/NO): NO